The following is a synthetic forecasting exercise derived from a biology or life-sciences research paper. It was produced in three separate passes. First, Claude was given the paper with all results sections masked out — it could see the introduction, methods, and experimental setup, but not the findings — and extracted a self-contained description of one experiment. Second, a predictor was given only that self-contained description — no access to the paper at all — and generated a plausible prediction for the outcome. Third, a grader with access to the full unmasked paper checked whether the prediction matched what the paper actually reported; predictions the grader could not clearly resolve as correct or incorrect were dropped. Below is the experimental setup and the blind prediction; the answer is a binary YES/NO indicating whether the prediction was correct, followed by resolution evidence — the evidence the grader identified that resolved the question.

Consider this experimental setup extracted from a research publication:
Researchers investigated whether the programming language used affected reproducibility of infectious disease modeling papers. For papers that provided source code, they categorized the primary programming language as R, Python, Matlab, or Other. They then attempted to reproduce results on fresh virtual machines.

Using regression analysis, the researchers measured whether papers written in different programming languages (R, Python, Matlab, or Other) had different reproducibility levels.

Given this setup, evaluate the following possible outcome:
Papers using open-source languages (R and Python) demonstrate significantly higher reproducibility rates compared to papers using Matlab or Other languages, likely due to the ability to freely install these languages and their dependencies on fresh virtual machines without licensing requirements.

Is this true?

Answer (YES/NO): NO